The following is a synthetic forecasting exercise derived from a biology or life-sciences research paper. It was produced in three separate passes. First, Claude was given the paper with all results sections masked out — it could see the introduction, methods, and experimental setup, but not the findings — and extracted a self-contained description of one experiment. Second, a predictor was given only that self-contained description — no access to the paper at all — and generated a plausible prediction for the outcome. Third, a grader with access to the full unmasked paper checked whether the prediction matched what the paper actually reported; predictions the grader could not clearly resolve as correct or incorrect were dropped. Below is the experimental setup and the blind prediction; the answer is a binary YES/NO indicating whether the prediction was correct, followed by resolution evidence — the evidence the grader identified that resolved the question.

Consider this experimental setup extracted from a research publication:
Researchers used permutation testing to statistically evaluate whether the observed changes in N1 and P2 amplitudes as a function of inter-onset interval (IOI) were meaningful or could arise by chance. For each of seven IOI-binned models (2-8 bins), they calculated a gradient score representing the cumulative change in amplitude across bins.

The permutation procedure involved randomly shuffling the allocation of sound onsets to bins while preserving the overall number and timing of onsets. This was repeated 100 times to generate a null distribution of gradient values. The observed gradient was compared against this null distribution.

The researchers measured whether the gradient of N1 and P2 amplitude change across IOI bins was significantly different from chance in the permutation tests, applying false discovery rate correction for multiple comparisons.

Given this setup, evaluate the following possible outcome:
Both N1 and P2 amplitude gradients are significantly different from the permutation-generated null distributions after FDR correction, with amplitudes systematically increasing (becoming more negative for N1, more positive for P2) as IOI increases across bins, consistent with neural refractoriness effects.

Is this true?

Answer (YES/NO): YES